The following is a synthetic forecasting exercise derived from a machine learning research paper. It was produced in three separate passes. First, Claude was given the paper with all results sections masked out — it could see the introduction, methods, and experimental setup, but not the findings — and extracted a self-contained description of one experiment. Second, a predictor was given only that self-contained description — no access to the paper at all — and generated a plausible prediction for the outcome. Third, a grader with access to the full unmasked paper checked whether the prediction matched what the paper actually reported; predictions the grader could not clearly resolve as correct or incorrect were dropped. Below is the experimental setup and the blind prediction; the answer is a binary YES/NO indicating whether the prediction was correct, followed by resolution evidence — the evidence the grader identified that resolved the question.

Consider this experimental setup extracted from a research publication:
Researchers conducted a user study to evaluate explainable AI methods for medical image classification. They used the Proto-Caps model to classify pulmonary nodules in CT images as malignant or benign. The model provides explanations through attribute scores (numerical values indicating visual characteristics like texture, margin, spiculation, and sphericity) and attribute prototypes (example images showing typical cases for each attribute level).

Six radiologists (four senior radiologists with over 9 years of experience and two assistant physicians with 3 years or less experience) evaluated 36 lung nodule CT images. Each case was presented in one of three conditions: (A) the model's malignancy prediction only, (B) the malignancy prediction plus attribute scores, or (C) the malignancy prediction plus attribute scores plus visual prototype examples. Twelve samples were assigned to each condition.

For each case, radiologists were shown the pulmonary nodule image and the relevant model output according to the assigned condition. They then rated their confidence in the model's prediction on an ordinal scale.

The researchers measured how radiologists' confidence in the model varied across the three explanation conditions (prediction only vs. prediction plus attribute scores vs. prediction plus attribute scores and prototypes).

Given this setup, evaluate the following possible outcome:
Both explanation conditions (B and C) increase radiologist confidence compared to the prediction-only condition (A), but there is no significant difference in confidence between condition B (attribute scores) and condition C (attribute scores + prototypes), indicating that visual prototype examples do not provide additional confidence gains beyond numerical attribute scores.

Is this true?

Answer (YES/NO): NO